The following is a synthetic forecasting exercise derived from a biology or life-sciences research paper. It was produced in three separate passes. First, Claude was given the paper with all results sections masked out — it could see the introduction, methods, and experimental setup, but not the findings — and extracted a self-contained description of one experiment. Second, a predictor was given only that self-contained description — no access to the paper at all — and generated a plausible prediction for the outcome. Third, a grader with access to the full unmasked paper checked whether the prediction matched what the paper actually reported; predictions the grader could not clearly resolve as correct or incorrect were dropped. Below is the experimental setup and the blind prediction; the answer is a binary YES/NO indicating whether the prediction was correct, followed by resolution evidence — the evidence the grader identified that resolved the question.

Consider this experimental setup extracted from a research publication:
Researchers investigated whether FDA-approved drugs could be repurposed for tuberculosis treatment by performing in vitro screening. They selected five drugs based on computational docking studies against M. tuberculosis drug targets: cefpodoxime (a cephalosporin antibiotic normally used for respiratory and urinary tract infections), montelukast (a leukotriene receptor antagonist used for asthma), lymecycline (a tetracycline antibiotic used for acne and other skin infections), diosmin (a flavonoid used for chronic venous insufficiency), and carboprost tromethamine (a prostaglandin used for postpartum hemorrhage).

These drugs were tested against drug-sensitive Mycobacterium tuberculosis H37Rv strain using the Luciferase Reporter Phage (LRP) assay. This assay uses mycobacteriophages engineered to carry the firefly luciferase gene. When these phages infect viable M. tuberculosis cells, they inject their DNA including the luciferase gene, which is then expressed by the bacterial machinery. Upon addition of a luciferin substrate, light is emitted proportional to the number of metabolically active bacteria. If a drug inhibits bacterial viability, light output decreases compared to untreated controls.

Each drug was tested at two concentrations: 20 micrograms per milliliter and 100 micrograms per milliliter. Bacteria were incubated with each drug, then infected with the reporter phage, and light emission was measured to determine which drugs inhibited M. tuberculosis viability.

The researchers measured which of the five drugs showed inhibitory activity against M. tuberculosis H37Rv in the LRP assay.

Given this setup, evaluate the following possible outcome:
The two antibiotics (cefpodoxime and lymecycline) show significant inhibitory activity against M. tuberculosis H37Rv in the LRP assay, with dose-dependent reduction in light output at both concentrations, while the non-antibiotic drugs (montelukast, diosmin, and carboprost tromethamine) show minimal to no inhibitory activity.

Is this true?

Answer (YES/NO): YES